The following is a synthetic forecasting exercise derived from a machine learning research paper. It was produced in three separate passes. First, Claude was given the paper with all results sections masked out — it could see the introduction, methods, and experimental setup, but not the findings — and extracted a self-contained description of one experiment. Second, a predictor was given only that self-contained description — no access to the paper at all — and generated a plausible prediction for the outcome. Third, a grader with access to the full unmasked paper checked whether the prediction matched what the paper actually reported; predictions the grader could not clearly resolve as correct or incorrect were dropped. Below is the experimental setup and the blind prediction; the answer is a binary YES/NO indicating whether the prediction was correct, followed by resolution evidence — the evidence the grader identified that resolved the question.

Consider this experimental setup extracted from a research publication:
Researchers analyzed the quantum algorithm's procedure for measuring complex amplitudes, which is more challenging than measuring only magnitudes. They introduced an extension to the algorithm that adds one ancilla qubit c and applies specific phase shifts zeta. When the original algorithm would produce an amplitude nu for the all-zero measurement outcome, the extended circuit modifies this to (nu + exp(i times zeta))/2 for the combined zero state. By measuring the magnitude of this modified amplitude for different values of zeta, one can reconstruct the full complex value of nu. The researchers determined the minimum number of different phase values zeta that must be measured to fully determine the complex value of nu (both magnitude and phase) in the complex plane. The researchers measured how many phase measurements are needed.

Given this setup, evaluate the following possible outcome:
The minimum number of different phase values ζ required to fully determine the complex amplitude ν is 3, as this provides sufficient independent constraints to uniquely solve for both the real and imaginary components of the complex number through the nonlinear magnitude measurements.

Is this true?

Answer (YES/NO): YES